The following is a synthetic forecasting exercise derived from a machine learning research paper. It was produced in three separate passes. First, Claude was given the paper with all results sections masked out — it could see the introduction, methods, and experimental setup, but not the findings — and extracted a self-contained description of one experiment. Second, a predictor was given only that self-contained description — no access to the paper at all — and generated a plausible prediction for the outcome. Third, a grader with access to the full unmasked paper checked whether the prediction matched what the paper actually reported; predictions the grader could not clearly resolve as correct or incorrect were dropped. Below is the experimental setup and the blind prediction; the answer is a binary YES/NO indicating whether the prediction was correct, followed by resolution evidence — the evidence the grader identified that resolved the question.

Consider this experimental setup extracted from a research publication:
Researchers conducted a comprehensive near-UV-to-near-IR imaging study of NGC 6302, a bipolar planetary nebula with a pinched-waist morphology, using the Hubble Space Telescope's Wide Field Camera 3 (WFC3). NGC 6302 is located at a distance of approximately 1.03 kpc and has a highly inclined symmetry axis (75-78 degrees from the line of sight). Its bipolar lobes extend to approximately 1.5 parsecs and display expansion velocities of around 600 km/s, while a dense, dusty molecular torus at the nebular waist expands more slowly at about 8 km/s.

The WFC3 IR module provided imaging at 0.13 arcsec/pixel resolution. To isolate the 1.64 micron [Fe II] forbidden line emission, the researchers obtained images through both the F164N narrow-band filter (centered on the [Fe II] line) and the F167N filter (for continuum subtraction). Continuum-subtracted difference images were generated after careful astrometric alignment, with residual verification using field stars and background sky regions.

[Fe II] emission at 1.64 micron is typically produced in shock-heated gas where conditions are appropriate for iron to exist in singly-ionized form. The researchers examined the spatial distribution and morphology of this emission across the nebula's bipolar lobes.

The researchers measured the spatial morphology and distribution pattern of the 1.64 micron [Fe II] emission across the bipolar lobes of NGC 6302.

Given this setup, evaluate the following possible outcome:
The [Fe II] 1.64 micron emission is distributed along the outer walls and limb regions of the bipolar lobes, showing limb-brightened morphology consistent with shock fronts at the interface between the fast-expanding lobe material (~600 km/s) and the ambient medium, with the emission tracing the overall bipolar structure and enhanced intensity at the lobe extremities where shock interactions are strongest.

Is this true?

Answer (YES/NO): NO